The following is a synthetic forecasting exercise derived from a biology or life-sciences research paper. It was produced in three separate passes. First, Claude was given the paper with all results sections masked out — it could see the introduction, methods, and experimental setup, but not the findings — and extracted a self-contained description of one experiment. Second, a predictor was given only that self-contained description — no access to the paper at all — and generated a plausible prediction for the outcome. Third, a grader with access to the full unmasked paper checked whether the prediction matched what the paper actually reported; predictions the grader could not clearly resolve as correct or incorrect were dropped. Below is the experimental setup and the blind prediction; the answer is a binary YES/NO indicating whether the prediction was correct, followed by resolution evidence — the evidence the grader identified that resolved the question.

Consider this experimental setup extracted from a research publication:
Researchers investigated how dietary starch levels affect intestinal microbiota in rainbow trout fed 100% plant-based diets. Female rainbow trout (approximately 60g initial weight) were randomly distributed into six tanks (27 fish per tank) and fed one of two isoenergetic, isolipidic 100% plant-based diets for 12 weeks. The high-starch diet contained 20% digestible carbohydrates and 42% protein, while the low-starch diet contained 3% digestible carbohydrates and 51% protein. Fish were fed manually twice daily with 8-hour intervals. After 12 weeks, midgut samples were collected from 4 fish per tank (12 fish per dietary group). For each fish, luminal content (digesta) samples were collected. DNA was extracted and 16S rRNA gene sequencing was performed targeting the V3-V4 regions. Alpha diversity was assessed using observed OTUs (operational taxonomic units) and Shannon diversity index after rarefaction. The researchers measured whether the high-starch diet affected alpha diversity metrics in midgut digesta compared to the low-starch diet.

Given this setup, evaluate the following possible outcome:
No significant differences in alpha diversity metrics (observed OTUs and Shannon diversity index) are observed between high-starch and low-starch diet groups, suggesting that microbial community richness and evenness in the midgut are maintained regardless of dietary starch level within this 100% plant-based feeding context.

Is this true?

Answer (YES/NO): NO